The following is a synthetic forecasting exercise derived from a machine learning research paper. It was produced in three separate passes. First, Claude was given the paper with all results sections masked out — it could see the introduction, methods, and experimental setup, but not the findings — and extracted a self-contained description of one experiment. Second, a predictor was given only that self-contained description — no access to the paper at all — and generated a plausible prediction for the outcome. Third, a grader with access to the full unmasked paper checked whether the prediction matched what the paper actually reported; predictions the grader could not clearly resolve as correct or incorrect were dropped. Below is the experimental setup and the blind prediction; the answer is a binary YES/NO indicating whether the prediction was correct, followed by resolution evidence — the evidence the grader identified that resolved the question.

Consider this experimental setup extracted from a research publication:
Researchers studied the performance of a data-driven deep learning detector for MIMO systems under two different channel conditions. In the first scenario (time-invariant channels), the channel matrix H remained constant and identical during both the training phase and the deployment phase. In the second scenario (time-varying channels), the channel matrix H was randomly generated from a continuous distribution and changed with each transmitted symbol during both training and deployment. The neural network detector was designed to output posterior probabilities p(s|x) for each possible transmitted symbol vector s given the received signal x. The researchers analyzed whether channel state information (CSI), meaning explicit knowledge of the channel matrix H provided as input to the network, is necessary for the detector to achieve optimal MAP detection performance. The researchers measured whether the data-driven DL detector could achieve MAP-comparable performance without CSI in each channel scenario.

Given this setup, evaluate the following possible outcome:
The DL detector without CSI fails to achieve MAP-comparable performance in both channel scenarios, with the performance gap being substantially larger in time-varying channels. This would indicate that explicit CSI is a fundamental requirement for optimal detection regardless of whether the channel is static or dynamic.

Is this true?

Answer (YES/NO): NO